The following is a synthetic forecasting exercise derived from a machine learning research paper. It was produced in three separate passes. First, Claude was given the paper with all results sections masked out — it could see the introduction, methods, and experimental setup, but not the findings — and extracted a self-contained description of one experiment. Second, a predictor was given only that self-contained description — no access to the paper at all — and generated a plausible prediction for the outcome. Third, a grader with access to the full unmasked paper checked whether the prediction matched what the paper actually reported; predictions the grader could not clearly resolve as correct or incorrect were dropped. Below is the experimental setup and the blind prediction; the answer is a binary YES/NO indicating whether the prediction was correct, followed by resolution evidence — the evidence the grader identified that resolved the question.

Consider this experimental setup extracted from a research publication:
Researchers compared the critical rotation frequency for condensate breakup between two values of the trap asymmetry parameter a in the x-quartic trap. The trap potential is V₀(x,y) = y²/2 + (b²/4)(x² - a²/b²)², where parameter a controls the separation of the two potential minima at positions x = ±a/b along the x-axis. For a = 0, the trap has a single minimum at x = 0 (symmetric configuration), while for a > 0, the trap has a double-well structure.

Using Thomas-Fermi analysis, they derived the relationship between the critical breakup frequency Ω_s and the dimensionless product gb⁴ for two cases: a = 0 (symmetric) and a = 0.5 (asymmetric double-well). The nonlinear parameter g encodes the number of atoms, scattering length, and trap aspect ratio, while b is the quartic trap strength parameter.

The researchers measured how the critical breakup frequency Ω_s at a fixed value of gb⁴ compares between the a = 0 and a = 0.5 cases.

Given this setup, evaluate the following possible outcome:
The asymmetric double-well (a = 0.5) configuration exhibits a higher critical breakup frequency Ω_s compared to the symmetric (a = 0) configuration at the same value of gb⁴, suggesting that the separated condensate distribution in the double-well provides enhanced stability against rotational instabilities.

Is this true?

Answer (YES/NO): NO